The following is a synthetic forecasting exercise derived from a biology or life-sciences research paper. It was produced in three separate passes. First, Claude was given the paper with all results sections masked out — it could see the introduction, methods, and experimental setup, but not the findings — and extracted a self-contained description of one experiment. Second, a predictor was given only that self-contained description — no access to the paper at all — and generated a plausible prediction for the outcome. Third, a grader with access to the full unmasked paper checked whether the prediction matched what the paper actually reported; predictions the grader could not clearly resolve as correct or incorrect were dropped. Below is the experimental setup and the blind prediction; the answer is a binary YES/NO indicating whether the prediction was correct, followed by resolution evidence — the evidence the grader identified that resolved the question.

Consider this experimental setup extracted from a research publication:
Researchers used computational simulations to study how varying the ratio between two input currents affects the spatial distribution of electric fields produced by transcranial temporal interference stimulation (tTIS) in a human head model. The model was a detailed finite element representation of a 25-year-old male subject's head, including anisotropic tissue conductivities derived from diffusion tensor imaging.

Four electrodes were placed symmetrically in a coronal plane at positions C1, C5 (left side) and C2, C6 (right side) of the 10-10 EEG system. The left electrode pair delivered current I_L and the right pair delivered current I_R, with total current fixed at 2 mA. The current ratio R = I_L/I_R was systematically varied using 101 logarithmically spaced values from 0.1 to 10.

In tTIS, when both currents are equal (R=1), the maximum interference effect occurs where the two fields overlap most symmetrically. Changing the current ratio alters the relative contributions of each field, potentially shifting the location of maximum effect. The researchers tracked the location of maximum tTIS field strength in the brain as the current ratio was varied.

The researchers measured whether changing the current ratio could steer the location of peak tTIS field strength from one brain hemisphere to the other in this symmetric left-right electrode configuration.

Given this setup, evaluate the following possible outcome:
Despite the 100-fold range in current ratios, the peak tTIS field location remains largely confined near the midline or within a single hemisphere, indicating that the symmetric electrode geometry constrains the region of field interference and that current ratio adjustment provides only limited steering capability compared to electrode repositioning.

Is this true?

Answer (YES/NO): NO